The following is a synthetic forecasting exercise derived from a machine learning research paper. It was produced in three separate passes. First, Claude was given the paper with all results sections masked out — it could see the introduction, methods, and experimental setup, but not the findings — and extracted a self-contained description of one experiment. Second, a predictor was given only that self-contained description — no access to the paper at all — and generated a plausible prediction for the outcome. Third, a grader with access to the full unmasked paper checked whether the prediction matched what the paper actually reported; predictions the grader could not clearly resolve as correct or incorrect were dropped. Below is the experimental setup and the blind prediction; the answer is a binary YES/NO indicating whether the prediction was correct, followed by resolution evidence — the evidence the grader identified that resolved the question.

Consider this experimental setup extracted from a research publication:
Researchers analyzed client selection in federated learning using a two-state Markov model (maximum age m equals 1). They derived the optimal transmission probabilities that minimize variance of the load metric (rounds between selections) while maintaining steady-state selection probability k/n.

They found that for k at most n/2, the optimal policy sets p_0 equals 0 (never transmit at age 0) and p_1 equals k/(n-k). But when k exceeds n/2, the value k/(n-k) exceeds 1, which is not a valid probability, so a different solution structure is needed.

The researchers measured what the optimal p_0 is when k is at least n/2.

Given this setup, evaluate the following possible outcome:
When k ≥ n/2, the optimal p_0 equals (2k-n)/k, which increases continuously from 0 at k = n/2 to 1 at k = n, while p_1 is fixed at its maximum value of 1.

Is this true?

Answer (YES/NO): YES